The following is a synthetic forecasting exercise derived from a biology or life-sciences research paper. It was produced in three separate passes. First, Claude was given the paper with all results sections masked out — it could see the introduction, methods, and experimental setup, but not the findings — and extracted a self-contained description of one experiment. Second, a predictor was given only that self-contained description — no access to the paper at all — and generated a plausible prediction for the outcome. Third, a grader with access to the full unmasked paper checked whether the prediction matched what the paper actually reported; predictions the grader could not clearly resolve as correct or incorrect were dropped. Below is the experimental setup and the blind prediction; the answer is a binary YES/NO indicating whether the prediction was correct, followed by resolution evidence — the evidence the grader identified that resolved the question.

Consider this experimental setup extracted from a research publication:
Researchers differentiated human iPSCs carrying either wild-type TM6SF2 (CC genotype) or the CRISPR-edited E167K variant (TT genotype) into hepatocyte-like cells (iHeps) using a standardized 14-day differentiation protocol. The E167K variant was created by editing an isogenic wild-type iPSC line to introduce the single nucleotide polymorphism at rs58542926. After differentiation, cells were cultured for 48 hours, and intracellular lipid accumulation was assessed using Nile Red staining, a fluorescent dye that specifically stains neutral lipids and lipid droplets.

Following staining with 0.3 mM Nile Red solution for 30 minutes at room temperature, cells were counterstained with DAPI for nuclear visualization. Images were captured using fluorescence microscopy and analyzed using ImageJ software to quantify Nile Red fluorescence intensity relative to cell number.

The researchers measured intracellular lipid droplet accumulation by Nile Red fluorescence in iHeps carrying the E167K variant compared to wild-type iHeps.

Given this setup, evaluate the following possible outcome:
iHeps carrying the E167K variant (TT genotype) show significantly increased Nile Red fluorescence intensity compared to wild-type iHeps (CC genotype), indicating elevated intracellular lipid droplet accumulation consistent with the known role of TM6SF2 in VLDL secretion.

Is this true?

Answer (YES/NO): YES